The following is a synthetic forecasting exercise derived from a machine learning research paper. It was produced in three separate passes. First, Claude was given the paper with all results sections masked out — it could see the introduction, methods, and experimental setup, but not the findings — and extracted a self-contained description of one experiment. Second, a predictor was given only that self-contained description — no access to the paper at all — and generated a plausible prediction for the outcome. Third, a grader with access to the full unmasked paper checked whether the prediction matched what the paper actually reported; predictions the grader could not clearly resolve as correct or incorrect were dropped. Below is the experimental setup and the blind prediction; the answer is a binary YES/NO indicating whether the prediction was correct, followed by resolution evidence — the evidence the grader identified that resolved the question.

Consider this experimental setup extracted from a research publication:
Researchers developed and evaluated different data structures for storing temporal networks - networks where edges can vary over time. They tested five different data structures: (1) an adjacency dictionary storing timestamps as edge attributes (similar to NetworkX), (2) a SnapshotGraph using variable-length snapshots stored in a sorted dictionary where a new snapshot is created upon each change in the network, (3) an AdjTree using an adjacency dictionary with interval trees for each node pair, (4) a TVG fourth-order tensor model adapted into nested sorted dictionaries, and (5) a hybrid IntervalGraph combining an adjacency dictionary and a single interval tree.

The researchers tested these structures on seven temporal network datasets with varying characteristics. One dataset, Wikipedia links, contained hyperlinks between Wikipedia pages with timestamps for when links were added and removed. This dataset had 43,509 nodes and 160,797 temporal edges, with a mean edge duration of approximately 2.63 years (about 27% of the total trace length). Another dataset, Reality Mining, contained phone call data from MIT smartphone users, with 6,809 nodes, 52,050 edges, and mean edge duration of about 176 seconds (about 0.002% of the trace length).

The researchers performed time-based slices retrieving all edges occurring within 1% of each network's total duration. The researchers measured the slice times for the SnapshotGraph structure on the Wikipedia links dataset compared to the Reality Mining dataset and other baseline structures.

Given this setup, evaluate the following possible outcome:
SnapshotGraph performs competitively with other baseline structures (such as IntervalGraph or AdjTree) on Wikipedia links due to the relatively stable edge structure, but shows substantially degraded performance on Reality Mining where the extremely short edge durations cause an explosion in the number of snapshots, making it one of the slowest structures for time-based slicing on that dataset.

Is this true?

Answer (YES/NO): NO